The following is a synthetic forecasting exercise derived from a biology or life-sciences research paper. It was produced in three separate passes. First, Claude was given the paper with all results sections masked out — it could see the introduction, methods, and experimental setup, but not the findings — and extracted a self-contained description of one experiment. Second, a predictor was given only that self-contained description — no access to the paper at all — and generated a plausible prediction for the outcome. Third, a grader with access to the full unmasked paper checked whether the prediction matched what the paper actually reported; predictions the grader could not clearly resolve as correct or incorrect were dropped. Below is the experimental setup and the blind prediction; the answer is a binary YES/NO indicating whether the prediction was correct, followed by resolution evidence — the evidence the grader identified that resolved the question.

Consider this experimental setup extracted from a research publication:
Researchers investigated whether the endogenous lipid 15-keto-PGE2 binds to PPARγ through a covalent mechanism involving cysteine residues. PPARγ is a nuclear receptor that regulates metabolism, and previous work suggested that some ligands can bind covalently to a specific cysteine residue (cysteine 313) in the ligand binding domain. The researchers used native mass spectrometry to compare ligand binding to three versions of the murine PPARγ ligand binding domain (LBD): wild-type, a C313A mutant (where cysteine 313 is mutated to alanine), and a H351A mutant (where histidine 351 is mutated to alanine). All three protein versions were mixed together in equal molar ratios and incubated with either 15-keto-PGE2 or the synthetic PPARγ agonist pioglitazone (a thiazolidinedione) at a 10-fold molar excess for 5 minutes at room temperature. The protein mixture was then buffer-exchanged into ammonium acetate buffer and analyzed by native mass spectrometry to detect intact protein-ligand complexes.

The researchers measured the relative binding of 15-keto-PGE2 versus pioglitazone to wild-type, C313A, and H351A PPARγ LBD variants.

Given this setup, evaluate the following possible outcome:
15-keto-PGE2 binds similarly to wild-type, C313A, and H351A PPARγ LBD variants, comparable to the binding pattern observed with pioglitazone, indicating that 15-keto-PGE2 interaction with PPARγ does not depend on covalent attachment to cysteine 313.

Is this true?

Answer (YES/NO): NO